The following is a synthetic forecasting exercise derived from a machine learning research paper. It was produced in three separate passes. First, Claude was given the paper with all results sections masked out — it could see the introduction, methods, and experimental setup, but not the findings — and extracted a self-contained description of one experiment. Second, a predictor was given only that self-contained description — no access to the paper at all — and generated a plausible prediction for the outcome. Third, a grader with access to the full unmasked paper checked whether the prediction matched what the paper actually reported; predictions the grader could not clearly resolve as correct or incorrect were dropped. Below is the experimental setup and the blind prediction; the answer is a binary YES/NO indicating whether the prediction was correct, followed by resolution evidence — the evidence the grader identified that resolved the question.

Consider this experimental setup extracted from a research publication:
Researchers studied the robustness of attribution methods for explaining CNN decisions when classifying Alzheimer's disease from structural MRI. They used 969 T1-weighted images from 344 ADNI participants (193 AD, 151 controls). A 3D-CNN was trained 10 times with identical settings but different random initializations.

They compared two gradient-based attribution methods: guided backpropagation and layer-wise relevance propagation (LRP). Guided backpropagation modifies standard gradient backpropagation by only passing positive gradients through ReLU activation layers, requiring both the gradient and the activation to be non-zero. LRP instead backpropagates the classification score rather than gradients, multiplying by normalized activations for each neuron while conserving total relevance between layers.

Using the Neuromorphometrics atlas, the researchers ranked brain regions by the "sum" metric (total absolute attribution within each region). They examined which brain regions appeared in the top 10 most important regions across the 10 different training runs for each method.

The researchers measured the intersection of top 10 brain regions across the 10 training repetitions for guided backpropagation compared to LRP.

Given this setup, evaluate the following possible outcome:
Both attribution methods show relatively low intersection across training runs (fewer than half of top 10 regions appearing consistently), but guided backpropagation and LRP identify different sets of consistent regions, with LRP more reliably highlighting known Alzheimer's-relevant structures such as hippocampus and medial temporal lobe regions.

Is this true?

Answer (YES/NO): NO